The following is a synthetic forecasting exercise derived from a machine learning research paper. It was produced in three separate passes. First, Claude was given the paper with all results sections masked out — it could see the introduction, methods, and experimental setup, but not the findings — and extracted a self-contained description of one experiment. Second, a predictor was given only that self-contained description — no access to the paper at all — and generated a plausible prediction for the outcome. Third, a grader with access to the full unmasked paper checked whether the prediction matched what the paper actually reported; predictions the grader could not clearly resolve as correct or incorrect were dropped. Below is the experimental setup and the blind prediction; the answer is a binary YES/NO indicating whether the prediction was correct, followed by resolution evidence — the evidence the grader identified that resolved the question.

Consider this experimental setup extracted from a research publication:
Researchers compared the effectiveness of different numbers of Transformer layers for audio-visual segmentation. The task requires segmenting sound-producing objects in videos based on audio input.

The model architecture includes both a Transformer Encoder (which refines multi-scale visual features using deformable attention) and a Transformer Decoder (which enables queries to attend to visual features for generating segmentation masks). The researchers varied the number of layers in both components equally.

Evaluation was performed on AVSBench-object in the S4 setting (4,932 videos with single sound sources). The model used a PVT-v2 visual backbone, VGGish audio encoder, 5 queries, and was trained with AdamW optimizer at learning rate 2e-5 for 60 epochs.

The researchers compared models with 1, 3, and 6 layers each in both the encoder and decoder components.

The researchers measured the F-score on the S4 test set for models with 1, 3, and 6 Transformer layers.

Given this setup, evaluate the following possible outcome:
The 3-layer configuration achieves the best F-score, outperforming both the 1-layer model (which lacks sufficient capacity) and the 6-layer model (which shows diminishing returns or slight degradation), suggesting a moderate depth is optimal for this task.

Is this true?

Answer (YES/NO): YES